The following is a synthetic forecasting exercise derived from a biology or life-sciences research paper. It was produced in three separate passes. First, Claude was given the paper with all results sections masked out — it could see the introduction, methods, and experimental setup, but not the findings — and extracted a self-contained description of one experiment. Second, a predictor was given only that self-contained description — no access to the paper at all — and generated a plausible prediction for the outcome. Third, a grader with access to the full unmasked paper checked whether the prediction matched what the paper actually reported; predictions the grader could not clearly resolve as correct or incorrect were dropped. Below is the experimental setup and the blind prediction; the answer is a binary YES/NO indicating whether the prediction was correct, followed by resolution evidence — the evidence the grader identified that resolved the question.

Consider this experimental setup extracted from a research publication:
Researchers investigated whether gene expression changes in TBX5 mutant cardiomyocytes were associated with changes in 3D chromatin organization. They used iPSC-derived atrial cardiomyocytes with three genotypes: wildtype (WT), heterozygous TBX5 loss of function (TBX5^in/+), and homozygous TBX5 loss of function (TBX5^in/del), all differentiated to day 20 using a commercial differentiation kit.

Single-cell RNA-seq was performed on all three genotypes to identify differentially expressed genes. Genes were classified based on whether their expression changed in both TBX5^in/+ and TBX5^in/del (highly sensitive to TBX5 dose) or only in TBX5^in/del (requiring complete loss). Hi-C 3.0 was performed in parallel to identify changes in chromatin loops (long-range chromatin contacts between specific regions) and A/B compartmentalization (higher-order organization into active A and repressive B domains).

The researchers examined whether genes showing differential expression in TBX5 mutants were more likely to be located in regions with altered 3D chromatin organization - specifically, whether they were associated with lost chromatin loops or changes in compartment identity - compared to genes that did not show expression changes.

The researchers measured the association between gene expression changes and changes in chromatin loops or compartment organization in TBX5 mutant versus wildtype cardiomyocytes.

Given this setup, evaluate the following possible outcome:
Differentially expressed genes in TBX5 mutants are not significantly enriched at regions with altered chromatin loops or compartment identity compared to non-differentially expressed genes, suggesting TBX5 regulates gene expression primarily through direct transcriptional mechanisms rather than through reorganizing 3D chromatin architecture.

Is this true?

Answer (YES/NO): NO